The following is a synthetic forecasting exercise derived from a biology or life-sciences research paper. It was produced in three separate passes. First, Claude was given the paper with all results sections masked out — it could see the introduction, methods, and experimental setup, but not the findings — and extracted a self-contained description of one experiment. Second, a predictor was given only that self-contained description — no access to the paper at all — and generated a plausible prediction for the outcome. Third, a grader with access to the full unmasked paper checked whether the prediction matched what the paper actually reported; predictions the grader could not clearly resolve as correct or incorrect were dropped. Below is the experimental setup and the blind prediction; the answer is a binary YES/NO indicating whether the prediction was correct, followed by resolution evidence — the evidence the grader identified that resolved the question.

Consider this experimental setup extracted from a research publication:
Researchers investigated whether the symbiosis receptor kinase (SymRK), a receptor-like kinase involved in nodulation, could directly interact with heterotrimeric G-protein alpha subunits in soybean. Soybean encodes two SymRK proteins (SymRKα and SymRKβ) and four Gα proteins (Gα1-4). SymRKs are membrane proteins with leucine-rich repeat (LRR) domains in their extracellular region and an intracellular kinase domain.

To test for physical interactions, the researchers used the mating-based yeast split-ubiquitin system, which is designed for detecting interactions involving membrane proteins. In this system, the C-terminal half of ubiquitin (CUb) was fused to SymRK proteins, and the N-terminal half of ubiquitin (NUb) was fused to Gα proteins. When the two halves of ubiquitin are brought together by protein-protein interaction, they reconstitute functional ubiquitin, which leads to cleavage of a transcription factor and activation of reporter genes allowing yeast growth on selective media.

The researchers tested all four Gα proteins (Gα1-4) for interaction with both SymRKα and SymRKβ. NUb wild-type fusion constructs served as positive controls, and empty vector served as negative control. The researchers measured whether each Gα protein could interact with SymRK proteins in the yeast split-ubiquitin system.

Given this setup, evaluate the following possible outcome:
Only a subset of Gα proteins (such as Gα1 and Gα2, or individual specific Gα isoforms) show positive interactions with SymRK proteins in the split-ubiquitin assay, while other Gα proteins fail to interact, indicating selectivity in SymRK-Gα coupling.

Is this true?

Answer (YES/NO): NO